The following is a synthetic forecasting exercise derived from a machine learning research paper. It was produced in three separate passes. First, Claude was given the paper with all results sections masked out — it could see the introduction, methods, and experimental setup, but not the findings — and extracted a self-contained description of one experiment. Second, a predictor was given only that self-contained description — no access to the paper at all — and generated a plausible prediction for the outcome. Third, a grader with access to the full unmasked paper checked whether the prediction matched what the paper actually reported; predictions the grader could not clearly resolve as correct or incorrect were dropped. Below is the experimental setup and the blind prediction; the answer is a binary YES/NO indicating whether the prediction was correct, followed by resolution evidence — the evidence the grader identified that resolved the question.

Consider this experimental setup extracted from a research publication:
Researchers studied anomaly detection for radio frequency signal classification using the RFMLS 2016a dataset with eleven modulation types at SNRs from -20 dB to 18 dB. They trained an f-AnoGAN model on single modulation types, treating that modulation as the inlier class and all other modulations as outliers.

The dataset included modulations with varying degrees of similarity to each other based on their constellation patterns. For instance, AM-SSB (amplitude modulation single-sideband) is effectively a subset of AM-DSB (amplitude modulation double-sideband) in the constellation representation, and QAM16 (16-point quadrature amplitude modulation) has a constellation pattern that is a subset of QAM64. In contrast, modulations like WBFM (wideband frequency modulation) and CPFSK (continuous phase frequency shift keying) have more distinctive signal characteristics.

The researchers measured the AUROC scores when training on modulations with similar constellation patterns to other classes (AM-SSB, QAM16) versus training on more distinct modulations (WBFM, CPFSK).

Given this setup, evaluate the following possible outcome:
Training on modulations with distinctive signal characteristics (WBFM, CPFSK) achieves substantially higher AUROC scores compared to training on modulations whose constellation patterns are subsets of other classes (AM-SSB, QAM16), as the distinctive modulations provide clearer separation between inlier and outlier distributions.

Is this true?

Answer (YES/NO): YES